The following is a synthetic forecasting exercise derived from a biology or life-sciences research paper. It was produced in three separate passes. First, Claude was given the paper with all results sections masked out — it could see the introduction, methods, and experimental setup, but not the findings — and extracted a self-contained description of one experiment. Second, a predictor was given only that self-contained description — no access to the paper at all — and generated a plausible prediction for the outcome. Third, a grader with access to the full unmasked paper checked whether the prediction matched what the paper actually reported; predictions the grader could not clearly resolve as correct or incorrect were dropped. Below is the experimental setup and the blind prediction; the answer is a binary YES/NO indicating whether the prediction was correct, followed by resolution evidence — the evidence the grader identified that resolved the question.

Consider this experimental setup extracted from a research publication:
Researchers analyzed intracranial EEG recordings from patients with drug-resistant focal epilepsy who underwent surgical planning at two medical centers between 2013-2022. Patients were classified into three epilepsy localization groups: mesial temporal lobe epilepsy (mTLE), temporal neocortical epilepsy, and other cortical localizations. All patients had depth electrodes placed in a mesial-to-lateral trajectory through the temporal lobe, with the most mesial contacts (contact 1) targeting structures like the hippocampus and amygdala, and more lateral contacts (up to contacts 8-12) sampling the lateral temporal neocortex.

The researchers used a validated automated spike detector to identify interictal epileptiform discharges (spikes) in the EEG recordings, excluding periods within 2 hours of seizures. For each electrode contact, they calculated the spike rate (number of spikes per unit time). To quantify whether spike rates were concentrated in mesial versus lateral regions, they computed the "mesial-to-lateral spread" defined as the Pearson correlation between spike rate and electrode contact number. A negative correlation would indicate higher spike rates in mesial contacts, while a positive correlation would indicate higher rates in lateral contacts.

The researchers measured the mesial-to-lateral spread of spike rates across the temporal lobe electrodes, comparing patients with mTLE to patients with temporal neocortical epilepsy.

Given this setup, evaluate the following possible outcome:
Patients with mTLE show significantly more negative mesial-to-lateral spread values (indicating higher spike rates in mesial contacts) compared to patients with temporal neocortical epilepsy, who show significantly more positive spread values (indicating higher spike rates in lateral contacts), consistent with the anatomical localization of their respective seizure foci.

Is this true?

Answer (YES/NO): NO